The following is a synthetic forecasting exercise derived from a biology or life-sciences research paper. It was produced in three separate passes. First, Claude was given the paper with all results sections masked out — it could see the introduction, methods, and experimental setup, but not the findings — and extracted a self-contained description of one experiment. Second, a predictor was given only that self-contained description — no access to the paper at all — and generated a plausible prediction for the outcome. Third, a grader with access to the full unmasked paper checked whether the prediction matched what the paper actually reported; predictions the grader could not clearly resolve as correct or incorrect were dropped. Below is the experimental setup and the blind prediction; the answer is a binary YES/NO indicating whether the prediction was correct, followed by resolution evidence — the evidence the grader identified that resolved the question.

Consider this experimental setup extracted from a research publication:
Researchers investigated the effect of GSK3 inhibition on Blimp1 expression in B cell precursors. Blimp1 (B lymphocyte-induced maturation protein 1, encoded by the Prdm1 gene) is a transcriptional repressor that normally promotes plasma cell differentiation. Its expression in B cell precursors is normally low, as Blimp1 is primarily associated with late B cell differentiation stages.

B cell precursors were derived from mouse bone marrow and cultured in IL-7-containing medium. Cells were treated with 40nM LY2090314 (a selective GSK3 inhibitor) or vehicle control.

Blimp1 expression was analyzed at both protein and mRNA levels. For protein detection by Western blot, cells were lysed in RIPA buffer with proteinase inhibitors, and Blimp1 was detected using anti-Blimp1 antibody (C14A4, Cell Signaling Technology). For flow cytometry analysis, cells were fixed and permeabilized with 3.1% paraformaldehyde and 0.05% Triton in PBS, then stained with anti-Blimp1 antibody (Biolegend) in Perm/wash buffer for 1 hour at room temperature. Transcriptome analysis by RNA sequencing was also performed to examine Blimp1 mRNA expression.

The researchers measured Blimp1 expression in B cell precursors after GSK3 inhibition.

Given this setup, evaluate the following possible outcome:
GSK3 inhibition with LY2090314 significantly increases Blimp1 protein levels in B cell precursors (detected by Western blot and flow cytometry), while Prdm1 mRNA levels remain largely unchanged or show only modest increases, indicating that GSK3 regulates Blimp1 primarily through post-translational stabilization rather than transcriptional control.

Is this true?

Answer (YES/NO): NO